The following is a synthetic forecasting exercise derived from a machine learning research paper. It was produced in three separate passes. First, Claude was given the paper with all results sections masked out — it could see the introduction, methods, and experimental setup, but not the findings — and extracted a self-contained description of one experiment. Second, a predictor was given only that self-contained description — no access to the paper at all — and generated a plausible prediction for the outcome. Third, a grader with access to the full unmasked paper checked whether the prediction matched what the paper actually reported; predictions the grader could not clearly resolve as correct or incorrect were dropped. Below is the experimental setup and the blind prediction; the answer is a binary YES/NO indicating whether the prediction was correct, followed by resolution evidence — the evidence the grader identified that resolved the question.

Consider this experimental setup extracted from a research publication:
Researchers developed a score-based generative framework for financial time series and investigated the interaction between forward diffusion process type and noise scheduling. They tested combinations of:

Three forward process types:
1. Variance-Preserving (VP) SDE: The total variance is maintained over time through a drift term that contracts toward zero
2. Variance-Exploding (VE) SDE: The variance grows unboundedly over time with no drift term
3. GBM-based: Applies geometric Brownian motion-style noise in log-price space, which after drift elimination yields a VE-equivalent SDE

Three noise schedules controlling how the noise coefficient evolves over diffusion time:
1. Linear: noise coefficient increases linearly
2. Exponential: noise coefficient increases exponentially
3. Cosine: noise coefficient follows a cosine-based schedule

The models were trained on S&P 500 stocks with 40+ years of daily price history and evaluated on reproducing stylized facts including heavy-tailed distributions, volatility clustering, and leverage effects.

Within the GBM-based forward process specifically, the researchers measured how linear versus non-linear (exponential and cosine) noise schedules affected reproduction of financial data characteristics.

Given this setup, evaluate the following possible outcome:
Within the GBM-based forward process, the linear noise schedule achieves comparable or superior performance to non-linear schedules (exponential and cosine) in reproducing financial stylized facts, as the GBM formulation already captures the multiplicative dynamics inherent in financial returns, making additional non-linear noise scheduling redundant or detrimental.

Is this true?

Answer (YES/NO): NO